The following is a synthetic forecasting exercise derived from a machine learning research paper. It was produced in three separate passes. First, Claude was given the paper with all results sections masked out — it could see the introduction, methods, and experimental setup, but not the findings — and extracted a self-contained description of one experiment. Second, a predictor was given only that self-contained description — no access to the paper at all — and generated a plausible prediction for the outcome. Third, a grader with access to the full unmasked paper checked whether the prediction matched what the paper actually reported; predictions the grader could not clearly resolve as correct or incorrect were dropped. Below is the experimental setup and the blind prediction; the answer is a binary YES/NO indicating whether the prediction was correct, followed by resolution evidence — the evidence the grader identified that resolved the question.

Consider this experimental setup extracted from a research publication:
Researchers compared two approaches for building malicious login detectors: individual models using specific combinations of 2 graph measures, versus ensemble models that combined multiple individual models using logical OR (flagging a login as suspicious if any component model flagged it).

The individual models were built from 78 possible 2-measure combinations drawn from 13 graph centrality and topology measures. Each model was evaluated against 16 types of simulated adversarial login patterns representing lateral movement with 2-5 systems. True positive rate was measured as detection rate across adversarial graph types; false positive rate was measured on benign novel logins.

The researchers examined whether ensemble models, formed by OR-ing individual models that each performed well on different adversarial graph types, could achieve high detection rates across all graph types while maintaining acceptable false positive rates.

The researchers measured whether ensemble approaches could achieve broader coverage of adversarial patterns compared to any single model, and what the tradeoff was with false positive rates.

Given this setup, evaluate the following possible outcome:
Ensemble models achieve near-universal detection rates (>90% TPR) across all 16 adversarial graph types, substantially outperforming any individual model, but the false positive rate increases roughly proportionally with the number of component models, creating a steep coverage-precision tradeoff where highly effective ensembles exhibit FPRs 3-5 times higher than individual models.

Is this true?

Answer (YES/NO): NO